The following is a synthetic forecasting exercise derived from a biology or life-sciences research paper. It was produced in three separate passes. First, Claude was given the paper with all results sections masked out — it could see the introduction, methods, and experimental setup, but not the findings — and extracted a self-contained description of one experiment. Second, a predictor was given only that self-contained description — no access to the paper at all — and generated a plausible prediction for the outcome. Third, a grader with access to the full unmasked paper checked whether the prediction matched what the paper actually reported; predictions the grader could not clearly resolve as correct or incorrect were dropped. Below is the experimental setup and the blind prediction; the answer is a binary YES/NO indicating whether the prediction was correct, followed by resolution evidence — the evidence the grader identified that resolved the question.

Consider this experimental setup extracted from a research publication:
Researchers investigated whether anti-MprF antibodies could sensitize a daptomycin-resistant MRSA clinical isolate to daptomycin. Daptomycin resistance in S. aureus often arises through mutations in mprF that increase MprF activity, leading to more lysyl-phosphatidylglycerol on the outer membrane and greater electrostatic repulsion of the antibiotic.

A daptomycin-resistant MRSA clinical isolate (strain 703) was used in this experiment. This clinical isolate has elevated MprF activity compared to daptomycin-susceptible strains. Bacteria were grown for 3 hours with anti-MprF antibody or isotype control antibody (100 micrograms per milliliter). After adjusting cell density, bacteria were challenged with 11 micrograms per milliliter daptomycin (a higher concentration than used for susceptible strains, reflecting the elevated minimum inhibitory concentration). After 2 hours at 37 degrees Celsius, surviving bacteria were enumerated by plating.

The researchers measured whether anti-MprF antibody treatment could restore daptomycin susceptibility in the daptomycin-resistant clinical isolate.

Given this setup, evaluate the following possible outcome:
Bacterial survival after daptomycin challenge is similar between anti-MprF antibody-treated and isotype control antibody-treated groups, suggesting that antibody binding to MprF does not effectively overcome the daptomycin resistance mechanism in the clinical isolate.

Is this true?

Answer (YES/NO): NO